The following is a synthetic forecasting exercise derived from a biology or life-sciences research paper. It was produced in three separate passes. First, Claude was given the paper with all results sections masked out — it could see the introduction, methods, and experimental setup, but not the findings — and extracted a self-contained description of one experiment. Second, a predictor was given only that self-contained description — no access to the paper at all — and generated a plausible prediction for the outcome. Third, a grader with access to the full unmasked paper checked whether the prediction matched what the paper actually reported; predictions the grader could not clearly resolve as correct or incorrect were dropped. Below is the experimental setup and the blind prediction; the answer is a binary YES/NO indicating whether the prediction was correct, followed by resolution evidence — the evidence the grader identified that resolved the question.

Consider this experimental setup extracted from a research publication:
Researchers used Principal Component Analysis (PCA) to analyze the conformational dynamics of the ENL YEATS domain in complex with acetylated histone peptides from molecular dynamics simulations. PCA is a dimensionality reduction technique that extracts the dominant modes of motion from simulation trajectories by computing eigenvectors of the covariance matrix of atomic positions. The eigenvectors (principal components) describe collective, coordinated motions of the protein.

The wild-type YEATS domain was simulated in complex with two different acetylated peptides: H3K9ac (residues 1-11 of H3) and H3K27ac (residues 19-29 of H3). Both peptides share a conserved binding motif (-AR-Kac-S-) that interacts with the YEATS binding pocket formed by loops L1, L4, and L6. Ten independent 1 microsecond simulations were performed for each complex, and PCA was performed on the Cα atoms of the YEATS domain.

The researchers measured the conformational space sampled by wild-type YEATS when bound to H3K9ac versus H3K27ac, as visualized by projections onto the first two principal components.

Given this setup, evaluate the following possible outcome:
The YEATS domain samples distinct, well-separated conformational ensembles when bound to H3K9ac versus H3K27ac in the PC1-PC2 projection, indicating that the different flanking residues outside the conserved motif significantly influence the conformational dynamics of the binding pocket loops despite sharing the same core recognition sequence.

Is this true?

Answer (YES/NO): NO